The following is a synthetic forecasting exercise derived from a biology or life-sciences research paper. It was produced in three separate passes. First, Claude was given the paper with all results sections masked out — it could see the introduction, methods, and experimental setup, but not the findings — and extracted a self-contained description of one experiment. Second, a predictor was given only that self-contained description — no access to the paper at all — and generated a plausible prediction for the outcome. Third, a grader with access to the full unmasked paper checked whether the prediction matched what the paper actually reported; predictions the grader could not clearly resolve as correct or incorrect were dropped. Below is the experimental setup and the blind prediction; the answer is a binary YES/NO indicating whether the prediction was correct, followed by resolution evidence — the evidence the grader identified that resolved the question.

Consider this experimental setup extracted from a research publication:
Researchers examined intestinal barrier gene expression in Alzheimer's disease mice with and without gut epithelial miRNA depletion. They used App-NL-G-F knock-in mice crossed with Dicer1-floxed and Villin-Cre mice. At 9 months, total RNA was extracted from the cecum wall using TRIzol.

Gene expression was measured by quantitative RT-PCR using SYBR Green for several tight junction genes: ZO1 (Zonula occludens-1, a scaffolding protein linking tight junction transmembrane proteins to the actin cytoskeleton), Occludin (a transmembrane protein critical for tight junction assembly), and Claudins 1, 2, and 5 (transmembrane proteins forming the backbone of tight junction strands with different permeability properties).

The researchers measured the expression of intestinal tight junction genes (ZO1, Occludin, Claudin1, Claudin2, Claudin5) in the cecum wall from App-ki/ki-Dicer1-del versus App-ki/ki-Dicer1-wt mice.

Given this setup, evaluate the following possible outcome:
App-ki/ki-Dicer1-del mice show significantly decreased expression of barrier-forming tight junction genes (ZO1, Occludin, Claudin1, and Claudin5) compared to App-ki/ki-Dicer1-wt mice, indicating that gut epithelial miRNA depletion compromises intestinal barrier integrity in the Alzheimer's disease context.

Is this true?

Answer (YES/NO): NO